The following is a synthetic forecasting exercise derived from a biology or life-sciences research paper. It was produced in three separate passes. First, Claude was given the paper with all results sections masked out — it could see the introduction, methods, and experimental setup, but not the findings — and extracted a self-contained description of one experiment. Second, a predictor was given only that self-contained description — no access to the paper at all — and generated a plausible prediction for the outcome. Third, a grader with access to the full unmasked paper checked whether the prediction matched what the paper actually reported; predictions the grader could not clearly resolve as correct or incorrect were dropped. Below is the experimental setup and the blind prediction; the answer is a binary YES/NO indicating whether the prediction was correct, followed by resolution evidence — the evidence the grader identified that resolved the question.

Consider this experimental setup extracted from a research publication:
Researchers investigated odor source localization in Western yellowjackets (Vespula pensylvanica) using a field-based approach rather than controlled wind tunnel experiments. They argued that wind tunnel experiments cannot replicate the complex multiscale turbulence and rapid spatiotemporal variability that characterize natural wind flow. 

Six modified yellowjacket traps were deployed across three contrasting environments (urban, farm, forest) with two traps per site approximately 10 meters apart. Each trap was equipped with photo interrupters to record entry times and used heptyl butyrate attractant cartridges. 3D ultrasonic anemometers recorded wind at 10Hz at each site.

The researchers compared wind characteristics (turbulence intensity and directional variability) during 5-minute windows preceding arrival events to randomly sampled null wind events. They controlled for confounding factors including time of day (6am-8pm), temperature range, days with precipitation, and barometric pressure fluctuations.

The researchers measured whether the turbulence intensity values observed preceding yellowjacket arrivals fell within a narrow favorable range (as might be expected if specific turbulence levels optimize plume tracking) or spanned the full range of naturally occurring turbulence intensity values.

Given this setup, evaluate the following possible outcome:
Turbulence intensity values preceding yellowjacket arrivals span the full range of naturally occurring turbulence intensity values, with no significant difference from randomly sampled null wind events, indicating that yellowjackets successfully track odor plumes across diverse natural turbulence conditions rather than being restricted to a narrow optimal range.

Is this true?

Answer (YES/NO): YES